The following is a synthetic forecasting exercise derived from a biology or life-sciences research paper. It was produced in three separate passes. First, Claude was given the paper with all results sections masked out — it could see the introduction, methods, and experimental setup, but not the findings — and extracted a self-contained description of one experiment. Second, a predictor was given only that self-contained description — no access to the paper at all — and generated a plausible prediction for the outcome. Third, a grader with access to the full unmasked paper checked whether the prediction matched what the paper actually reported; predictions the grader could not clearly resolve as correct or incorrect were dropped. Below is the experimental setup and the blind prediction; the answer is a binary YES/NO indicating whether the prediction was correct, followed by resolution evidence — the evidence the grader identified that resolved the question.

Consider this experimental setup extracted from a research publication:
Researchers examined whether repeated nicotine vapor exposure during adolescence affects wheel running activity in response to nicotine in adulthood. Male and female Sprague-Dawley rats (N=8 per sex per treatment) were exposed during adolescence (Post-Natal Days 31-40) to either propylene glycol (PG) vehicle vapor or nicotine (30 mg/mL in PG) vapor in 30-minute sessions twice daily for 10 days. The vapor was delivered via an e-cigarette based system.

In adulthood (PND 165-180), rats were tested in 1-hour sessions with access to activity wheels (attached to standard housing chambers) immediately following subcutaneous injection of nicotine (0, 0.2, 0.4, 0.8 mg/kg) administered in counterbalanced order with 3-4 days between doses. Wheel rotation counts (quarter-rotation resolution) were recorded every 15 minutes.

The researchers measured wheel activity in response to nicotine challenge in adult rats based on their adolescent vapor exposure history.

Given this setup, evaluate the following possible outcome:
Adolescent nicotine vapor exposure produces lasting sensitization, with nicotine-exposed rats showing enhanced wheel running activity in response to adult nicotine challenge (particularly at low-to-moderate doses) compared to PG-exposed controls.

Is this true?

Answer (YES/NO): NO